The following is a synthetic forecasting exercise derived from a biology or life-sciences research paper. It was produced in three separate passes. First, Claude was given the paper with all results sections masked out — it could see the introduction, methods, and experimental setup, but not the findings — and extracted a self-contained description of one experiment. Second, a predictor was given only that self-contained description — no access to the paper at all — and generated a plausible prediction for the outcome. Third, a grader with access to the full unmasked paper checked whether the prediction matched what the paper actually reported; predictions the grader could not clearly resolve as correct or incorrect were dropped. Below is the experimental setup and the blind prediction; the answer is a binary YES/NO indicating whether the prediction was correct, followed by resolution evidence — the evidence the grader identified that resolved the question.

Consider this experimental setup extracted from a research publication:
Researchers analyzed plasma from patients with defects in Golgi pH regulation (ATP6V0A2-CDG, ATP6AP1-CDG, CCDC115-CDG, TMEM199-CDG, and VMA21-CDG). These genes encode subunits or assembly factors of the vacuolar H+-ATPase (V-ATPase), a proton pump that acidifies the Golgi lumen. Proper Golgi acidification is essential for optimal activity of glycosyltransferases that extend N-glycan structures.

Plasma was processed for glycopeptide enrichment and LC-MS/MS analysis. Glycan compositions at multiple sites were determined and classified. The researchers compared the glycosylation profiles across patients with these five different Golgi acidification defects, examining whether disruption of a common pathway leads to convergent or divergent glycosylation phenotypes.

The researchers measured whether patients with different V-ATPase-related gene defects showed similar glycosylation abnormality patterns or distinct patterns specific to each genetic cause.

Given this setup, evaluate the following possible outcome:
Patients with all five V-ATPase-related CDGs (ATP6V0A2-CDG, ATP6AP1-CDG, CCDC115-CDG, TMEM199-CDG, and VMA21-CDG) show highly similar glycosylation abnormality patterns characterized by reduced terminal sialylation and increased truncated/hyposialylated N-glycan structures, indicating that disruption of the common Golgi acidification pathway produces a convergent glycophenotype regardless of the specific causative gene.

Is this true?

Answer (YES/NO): NO